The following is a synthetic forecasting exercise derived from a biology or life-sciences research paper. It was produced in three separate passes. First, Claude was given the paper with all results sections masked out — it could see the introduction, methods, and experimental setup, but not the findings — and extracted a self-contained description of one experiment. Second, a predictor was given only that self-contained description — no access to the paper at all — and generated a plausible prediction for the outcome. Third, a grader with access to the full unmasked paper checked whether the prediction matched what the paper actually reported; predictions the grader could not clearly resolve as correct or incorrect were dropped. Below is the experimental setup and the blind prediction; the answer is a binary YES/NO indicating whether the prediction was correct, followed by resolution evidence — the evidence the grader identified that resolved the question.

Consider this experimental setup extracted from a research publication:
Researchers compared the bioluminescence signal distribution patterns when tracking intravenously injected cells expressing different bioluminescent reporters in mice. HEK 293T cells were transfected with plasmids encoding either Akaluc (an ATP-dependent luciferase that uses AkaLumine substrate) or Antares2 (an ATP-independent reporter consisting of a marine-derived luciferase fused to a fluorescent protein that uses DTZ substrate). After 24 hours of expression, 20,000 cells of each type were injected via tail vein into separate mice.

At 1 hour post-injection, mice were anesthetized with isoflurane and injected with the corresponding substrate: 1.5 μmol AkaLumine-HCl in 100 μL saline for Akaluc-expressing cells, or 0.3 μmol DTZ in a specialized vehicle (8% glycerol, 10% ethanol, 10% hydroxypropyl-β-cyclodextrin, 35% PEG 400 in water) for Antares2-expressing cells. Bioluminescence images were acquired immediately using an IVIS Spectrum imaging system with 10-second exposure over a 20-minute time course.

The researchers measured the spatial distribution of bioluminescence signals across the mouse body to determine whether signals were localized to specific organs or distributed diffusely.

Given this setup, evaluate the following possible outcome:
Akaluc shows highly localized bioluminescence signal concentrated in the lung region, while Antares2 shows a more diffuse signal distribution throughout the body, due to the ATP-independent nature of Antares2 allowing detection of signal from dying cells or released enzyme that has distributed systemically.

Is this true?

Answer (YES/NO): YES